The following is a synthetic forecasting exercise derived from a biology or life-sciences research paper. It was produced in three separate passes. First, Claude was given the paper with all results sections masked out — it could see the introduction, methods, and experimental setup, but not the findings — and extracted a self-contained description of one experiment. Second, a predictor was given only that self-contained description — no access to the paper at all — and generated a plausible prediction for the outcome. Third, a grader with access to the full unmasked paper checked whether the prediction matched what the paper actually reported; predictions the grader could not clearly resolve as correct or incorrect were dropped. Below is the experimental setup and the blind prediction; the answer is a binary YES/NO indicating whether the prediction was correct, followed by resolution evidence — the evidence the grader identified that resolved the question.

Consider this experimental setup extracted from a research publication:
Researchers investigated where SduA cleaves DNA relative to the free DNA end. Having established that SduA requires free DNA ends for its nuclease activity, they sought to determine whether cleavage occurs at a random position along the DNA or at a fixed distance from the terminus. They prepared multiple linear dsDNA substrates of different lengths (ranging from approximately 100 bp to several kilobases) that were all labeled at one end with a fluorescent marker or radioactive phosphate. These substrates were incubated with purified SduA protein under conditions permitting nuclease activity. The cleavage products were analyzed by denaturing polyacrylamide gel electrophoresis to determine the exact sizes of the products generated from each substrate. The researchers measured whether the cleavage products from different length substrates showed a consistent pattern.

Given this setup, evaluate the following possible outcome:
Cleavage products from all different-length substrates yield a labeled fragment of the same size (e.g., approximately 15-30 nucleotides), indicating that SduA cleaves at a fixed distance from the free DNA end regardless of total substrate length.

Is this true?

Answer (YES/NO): YES